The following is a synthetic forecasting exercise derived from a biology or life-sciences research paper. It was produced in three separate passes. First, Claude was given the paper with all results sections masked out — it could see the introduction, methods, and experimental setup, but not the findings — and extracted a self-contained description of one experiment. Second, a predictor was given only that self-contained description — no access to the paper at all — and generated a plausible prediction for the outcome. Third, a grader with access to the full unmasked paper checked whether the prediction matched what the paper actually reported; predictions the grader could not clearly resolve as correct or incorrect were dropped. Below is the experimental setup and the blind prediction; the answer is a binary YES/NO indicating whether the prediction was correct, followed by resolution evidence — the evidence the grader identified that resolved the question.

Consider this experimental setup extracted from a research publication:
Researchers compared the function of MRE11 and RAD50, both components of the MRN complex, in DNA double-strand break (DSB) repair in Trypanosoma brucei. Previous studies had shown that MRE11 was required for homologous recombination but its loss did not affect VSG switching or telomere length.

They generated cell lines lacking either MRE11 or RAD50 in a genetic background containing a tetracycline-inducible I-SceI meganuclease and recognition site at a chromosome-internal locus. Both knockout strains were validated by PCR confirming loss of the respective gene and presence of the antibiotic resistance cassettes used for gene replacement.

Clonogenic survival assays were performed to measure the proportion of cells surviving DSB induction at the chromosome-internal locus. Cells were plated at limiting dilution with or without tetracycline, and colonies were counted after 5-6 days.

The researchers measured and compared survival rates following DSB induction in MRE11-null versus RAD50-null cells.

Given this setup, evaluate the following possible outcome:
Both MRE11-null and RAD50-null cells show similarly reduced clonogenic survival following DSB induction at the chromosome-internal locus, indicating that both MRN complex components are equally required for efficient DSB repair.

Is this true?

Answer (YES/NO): YES